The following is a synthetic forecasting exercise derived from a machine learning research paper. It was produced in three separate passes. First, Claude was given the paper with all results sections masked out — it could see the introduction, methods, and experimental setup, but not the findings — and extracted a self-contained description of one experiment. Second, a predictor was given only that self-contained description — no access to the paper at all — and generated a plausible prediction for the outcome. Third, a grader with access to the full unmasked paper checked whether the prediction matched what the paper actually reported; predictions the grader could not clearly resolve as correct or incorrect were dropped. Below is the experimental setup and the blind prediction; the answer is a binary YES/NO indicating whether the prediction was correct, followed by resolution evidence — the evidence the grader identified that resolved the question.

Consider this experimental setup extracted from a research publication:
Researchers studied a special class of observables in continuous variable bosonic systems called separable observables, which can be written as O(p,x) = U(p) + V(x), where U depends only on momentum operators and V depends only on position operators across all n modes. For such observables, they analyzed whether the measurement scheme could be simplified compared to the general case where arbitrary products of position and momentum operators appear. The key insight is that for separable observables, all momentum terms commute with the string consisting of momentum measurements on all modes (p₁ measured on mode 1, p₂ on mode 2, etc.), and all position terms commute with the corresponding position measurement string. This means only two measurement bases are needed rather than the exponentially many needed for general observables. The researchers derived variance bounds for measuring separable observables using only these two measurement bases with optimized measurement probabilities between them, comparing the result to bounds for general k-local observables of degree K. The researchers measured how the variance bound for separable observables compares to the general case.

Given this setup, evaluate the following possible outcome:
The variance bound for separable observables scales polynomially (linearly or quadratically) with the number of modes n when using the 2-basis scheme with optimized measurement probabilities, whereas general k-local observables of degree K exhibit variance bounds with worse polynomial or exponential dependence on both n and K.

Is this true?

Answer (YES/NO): NO